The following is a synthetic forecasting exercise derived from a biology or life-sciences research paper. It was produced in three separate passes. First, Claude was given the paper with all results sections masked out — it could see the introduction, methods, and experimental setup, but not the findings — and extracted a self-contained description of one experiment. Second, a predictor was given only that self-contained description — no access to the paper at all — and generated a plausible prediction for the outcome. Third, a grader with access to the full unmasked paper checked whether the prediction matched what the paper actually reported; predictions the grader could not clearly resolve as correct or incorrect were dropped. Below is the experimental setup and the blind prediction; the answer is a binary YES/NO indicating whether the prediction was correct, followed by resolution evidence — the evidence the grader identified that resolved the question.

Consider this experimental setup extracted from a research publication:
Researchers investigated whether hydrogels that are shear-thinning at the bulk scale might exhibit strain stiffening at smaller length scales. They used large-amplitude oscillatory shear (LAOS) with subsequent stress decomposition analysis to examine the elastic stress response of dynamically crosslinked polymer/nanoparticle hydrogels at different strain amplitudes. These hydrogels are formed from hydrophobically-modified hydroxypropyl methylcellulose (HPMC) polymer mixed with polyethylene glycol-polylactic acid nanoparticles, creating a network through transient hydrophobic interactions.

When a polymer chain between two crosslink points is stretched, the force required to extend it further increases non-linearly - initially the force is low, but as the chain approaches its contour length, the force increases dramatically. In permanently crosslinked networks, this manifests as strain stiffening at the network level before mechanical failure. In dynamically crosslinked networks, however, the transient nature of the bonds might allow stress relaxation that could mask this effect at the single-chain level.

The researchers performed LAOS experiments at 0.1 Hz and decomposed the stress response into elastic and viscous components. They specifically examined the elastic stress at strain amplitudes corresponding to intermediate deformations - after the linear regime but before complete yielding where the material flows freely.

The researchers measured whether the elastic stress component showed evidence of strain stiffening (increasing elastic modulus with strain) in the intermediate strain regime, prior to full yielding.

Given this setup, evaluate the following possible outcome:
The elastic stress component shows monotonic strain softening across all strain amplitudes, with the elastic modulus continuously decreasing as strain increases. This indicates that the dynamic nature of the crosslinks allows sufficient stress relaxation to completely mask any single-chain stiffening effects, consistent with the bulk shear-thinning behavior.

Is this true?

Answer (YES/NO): NO